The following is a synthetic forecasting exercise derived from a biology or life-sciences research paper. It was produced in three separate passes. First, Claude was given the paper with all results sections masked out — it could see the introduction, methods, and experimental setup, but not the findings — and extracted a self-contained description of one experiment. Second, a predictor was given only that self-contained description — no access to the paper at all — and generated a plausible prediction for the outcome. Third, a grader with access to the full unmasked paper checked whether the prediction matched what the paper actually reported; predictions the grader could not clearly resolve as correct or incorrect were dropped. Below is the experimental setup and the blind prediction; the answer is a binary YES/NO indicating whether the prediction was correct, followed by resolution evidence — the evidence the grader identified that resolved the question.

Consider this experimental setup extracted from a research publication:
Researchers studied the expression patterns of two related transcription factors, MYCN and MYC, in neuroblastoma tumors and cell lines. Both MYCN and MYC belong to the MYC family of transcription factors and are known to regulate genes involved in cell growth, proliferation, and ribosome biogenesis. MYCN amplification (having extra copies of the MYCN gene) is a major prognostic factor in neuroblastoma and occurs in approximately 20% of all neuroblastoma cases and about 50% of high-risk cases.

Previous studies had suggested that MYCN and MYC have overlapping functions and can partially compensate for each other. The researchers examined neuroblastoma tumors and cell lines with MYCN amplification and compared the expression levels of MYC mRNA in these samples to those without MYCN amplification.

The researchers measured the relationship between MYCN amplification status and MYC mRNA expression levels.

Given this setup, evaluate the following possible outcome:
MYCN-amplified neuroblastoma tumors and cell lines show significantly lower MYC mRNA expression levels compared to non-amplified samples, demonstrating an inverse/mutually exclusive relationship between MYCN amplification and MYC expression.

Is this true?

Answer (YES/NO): YES